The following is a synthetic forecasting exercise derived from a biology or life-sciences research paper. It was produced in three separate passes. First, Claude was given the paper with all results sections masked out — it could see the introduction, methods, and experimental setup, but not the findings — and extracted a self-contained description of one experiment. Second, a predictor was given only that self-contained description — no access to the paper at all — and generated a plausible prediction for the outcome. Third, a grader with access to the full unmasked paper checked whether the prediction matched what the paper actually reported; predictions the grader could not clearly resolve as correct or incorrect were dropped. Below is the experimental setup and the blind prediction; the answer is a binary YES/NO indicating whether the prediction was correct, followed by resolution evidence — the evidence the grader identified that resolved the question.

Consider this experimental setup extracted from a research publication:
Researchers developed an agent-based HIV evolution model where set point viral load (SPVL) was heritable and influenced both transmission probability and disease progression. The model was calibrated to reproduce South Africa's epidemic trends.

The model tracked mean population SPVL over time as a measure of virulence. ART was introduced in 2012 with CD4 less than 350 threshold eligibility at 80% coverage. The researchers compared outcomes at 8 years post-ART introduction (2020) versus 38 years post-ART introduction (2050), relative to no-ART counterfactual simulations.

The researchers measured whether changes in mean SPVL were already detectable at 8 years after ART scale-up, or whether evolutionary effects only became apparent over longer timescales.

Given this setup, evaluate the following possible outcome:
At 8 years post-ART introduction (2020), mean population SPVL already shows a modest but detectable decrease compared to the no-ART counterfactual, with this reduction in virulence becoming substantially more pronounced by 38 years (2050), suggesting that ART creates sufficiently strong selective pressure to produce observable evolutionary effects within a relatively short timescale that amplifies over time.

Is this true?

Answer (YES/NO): NO